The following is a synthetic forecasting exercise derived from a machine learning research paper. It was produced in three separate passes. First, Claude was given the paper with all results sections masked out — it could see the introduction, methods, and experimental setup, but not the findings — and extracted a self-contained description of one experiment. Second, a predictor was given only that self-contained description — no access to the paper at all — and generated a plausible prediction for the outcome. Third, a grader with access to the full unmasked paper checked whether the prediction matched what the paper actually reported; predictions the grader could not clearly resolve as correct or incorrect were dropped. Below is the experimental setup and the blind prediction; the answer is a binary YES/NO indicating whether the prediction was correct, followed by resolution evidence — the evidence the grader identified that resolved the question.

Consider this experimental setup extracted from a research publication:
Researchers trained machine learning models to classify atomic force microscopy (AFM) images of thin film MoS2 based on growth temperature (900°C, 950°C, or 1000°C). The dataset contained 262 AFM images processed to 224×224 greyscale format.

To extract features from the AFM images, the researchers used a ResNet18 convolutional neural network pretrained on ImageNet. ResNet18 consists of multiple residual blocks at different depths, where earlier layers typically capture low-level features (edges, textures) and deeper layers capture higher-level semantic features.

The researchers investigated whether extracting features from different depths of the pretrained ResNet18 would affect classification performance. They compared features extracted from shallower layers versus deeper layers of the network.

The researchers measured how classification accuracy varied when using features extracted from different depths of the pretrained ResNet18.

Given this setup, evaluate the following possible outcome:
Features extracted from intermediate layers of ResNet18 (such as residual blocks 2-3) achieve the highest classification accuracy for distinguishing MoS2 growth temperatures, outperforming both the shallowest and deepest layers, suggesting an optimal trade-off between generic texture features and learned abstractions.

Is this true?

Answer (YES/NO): NO